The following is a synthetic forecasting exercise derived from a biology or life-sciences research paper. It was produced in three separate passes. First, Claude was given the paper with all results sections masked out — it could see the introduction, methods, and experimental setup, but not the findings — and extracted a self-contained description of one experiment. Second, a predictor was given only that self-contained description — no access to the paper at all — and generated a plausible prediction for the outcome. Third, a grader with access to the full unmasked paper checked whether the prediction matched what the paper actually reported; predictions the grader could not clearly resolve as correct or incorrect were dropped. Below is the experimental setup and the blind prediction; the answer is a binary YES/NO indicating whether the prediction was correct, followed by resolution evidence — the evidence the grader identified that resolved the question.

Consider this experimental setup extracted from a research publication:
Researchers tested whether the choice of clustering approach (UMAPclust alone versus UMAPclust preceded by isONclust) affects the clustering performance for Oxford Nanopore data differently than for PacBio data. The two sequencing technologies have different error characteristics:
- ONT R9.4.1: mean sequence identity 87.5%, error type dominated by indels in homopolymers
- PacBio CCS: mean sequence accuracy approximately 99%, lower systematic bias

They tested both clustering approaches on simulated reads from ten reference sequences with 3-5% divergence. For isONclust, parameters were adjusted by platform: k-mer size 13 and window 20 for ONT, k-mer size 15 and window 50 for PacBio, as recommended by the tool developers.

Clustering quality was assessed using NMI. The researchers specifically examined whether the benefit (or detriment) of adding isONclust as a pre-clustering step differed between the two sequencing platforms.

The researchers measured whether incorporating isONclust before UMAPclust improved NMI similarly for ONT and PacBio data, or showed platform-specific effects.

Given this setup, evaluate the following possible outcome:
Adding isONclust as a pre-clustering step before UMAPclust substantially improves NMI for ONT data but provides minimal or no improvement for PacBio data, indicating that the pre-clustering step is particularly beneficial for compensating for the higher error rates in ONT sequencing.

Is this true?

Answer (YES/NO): NO